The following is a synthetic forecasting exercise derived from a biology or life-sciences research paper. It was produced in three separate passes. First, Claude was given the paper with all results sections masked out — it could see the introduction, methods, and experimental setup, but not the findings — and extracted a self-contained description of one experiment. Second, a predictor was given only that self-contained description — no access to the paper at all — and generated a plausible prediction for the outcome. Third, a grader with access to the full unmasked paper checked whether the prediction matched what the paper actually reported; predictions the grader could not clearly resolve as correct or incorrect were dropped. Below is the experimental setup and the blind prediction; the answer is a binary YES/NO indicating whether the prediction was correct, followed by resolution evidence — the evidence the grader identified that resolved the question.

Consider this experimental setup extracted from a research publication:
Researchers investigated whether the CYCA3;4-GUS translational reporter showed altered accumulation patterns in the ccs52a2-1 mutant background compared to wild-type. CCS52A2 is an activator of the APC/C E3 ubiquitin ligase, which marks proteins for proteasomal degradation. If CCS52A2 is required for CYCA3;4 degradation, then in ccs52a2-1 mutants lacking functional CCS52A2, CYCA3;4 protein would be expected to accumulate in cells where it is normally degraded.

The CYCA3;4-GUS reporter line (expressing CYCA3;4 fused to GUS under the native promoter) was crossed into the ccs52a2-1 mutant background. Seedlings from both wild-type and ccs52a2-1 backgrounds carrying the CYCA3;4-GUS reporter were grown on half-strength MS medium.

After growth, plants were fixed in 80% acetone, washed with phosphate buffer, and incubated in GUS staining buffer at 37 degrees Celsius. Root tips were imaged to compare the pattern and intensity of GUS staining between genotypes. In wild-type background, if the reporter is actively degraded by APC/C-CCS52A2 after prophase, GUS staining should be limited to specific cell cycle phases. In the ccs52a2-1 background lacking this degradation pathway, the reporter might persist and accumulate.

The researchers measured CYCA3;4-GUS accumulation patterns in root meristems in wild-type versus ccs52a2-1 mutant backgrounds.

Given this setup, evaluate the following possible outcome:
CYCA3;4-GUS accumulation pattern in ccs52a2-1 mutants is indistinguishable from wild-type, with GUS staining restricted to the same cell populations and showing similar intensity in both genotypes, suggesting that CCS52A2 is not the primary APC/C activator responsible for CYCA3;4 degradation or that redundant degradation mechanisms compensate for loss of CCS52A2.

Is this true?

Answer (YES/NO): NO